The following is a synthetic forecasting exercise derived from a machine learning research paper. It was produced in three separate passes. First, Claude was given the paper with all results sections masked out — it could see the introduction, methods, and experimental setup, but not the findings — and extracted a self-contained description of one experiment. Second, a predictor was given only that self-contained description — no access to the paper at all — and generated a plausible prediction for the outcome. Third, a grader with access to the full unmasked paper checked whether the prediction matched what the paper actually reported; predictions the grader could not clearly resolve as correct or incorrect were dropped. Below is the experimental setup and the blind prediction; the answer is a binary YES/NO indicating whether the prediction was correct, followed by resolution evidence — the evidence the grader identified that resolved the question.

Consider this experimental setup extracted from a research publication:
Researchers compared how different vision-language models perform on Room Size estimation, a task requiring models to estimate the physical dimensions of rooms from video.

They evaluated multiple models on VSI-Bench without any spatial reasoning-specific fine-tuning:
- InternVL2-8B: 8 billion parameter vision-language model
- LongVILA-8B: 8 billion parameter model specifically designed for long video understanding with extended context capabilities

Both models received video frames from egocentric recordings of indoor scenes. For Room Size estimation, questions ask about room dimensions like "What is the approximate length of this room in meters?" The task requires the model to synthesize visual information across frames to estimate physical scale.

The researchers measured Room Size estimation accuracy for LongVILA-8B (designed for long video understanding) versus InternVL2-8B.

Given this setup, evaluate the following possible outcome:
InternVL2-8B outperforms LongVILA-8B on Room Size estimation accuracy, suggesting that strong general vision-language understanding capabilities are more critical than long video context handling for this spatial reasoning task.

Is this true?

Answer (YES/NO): YES